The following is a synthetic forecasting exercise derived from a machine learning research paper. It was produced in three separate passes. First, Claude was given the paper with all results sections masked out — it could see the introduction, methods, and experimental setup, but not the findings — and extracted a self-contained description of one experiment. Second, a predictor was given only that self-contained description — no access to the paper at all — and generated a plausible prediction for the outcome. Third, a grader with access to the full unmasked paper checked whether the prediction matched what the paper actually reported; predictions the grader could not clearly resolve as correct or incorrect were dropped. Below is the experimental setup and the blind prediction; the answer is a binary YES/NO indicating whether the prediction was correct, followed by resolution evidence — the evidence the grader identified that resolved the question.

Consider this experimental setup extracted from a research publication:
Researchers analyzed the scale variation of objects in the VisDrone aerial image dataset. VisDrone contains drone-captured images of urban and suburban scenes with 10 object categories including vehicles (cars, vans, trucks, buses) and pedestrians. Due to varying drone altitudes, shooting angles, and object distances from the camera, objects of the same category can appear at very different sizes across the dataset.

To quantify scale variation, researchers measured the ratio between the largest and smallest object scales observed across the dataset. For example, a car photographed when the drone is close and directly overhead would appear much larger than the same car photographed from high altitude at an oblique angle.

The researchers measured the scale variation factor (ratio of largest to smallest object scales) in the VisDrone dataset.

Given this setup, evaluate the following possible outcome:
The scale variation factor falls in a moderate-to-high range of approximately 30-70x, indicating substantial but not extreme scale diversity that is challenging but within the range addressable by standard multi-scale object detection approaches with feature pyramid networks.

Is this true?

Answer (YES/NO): NO